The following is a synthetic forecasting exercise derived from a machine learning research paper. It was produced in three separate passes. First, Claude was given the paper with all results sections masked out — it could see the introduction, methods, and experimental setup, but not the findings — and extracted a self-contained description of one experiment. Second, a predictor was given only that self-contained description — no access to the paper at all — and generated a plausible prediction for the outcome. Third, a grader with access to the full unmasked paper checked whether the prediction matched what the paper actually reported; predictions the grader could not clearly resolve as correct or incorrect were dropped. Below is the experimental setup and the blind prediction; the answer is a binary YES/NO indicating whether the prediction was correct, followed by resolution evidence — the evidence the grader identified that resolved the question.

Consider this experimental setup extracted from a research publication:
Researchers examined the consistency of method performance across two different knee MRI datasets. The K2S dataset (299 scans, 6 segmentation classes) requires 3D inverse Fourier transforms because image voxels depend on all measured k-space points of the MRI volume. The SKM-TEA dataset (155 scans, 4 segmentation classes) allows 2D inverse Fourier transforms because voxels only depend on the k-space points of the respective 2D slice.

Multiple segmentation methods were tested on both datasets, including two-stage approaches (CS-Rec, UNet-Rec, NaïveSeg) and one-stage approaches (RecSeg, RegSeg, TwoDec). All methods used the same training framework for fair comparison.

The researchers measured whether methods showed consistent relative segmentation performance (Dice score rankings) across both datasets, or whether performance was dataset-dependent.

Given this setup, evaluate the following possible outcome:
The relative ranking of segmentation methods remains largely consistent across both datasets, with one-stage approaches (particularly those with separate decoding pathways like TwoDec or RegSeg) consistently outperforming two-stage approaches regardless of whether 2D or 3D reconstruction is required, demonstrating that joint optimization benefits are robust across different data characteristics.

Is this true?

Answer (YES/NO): NO